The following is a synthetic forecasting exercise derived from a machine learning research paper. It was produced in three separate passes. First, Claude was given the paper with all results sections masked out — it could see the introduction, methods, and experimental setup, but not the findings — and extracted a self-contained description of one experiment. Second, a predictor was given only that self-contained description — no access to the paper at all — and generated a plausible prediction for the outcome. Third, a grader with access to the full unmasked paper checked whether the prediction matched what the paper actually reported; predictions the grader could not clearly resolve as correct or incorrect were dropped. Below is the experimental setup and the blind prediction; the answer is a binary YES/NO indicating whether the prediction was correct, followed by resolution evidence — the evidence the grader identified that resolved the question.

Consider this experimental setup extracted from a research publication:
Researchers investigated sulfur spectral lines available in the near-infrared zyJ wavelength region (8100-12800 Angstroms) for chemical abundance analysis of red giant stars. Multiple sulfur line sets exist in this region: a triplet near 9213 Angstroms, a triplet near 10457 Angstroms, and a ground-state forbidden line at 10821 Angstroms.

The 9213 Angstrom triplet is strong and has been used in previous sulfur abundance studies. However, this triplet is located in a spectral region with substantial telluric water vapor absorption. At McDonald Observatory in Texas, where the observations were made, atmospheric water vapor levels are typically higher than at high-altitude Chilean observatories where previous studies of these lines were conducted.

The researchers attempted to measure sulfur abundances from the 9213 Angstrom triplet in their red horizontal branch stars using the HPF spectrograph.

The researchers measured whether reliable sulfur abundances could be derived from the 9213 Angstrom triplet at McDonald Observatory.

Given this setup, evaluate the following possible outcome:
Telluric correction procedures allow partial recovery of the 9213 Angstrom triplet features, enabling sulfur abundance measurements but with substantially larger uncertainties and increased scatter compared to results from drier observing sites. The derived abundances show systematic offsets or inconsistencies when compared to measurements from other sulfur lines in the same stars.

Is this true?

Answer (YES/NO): NO